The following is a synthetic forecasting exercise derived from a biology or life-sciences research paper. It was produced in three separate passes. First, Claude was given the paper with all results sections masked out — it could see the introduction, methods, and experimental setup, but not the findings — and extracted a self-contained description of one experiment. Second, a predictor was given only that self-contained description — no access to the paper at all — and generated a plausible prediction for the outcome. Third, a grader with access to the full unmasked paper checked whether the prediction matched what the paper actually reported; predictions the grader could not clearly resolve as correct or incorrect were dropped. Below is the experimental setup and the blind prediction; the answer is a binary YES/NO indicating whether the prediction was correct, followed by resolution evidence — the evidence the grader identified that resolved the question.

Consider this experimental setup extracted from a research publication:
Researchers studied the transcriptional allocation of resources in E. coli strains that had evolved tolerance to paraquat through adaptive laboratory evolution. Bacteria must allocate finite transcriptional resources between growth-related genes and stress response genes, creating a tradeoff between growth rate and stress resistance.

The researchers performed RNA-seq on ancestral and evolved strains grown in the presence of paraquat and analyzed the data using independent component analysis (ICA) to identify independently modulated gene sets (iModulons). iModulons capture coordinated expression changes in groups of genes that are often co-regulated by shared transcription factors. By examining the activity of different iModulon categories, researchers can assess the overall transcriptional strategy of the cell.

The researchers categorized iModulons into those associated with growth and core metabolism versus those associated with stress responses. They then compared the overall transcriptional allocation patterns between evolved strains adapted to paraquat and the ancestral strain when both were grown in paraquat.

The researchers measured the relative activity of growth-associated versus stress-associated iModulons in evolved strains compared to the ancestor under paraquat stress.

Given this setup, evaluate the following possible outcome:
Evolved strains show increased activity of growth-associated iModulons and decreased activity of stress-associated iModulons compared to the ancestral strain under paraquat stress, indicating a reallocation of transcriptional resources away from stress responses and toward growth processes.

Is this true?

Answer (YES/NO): YES